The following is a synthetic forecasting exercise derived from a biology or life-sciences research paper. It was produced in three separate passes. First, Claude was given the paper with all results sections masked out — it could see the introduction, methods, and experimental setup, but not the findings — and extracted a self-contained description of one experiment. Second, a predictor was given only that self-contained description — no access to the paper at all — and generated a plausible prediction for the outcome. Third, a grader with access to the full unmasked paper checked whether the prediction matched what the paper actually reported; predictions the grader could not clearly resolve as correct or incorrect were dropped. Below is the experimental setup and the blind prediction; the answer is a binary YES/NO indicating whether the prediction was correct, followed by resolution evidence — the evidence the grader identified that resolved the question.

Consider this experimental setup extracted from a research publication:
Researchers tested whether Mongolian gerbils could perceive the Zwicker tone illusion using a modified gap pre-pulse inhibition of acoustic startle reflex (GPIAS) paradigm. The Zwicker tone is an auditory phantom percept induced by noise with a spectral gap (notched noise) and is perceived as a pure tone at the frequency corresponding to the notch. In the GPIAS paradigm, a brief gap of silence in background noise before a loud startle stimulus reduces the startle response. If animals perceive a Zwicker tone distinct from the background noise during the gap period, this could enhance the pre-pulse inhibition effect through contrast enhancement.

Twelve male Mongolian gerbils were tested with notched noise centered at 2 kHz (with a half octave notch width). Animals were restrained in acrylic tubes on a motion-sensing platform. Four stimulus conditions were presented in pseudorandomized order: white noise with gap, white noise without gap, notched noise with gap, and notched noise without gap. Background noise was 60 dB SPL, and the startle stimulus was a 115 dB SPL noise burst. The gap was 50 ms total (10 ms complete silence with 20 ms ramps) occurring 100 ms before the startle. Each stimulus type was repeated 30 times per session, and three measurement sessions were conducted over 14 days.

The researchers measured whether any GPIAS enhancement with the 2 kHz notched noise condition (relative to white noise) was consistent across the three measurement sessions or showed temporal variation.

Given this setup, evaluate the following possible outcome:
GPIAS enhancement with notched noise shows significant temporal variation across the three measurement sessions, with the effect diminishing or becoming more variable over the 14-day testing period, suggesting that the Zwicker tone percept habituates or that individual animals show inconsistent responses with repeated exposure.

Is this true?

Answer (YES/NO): YES